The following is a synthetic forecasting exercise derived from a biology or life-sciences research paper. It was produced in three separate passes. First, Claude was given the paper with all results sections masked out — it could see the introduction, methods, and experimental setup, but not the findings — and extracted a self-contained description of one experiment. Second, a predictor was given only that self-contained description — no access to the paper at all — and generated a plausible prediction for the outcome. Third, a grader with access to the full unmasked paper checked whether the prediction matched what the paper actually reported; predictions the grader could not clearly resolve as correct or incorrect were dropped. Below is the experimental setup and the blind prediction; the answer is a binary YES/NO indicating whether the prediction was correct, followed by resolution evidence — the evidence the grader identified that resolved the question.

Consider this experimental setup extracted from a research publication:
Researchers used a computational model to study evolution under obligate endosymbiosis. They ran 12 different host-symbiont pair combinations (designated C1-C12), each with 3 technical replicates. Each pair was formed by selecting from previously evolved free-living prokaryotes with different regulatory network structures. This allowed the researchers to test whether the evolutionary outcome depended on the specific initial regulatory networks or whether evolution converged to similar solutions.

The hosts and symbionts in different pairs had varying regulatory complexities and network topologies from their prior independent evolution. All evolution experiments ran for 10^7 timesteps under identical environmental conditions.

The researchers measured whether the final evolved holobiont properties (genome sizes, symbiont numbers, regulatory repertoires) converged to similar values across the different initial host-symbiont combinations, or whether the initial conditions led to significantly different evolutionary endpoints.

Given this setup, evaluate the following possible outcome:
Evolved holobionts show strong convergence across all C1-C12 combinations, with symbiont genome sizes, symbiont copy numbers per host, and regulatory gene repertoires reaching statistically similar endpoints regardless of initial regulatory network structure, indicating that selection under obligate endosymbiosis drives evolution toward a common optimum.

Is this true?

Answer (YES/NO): NO